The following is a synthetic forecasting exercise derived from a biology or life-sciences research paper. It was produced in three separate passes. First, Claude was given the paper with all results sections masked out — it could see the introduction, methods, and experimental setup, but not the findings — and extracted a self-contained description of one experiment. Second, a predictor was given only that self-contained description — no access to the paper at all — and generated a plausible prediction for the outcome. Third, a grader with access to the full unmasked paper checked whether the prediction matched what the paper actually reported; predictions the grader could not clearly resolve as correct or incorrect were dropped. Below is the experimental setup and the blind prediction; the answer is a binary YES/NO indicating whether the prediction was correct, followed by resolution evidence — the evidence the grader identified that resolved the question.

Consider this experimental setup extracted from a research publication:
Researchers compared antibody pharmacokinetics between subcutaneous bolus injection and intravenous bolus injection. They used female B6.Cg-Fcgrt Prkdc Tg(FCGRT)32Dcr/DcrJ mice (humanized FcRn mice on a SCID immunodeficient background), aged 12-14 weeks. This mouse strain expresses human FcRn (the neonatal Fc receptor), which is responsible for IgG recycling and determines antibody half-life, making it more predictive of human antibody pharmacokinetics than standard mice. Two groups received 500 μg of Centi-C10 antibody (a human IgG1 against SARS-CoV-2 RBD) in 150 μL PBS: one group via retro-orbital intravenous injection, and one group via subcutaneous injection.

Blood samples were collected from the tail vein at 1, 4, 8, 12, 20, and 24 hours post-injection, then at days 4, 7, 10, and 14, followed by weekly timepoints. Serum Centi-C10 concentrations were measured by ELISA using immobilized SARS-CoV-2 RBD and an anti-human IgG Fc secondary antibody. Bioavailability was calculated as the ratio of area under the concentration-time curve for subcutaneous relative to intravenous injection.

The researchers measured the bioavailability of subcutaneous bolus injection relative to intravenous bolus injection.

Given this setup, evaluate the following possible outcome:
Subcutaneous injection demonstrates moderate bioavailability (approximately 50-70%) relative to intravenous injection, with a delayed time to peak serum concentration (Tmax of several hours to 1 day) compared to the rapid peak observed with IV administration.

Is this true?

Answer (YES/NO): NO